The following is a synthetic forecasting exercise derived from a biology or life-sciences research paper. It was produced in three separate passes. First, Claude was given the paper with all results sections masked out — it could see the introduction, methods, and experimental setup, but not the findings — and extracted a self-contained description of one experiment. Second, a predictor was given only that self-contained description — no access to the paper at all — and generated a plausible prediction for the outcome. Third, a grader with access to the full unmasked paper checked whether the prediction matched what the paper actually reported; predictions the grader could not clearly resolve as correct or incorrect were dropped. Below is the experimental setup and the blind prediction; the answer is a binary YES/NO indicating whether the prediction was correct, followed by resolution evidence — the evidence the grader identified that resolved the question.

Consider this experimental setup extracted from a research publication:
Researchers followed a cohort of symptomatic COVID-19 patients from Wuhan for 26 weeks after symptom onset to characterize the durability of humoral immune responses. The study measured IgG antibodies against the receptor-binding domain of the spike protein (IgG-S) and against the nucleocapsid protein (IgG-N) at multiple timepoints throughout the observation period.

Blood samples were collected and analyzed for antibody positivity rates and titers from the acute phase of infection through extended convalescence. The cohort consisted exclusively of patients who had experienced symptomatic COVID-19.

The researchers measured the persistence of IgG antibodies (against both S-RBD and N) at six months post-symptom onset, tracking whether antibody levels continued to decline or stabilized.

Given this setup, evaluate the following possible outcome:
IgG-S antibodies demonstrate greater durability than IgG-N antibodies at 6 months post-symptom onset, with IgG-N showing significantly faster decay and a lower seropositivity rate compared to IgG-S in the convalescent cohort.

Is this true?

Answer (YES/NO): NO